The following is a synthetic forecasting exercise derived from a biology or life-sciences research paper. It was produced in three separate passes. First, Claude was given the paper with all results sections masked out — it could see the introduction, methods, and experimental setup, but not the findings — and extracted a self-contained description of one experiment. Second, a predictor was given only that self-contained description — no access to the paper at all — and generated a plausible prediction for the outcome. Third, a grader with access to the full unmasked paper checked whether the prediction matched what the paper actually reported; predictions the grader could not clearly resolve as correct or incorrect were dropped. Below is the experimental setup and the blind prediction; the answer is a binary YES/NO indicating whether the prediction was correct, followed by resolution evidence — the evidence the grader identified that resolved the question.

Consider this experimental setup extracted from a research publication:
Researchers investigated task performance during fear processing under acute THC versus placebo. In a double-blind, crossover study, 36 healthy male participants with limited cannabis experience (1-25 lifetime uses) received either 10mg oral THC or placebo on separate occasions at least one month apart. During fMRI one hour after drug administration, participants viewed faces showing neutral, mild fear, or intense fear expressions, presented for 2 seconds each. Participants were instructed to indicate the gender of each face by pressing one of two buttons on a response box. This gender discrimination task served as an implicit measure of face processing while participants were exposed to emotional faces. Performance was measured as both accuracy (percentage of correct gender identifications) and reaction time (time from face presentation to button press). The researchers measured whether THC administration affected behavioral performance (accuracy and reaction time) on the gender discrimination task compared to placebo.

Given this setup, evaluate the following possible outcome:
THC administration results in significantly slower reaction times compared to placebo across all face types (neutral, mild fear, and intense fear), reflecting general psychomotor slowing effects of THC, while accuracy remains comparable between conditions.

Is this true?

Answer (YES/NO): NO